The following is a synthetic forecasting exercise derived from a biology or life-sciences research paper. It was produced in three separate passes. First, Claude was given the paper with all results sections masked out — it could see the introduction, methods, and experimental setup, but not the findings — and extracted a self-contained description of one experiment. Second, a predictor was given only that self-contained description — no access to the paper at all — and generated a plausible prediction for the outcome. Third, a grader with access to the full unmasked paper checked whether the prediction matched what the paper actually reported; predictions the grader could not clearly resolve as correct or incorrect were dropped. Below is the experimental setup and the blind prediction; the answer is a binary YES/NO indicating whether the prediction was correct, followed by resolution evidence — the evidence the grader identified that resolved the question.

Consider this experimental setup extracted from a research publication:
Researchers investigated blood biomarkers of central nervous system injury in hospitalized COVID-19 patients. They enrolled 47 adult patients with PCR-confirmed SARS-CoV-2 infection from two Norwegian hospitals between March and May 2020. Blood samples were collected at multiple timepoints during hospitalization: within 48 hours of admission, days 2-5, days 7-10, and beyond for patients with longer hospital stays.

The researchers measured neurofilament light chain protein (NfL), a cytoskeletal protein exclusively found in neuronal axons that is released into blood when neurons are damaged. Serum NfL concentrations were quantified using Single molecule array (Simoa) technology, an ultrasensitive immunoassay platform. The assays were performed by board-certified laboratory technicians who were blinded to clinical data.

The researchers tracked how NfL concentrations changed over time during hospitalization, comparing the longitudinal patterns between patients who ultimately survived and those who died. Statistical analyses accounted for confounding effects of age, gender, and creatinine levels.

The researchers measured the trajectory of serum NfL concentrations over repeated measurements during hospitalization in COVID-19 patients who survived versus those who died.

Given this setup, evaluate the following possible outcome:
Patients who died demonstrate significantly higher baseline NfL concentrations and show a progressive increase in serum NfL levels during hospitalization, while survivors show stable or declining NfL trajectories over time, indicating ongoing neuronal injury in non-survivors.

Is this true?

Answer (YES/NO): YES